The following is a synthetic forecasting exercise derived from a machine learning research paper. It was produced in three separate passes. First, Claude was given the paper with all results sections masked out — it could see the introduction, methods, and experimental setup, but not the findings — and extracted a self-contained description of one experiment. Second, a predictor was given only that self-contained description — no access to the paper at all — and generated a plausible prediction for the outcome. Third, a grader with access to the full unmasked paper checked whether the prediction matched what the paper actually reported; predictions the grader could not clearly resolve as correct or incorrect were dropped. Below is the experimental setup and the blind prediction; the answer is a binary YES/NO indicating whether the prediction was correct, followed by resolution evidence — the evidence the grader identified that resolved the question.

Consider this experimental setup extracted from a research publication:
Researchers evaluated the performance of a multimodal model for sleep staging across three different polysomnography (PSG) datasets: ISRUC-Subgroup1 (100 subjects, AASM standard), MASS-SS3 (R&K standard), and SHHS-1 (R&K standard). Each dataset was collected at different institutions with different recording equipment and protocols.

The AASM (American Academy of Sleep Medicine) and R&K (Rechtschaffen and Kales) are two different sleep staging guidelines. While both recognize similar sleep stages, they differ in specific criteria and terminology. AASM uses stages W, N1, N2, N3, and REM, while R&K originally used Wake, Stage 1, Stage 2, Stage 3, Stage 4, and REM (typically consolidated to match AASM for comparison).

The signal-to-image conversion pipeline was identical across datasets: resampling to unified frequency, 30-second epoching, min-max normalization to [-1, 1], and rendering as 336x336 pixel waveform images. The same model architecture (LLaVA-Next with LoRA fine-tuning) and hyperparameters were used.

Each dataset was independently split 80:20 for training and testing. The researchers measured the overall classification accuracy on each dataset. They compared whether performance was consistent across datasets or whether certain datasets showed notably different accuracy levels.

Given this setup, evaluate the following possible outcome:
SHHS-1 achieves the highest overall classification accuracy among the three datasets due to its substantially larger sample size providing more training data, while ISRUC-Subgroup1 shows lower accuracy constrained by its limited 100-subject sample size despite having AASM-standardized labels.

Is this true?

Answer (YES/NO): NO